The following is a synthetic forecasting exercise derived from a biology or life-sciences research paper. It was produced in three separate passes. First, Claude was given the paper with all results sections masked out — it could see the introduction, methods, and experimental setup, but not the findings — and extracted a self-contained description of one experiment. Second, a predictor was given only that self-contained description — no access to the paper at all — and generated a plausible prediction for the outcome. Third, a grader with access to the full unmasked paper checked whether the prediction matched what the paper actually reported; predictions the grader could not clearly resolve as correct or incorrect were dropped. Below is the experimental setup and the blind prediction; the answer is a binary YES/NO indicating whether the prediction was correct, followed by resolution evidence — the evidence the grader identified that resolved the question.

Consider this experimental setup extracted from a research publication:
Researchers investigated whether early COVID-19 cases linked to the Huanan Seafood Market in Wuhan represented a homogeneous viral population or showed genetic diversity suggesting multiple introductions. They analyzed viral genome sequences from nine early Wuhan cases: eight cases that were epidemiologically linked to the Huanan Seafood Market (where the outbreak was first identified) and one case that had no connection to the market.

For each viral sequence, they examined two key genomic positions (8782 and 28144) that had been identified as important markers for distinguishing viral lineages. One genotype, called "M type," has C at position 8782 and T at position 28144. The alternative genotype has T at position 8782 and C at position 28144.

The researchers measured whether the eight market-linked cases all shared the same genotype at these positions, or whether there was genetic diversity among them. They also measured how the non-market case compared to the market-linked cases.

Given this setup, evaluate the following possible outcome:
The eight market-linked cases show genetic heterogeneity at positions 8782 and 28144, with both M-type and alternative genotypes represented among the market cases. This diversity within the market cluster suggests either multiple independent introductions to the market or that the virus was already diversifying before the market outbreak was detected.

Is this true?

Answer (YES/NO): NO